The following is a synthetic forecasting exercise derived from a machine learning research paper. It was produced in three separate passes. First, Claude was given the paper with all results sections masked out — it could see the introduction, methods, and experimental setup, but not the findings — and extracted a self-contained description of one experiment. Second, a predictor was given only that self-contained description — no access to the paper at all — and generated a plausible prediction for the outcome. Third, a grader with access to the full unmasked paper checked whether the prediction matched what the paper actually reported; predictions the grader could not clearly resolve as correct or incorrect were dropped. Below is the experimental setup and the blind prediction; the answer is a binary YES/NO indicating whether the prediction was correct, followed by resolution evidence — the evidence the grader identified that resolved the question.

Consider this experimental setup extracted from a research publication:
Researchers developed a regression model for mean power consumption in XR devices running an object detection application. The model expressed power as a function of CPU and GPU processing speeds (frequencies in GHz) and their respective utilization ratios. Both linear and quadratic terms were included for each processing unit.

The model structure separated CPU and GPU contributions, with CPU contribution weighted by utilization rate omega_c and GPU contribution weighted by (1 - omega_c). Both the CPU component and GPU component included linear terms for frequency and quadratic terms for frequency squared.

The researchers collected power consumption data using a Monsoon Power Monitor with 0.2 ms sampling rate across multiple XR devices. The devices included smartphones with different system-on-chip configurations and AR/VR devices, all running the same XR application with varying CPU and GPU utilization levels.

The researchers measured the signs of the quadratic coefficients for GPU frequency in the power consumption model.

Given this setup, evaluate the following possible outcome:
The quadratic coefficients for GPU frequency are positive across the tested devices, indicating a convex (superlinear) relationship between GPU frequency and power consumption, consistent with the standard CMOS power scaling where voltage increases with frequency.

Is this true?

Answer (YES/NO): NO